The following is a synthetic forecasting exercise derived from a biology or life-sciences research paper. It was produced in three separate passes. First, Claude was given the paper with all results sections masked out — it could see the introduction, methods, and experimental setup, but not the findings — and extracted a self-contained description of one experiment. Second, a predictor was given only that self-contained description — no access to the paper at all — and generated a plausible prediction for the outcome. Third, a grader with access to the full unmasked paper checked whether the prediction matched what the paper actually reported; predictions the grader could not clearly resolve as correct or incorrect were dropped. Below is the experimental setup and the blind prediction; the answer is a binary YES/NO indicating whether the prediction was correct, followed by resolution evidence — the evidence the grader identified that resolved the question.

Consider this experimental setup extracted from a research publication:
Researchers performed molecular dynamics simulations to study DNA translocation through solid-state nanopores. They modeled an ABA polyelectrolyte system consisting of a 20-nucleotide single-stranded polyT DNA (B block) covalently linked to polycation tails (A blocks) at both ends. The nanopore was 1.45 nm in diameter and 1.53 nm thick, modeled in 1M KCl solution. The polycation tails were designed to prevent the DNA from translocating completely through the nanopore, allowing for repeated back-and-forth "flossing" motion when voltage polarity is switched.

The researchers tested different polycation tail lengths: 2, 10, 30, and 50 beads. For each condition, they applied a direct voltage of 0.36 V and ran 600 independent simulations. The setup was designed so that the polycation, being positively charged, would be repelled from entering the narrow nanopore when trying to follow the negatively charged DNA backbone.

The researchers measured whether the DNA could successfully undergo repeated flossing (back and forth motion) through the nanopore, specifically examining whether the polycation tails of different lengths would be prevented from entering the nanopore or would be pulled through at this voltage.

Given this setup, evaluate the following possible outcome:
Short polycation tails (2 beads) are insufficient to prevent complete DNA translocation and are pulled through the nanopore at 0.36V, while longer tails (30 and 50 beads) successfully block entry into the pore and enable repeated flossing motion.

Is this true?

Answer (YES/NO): YES